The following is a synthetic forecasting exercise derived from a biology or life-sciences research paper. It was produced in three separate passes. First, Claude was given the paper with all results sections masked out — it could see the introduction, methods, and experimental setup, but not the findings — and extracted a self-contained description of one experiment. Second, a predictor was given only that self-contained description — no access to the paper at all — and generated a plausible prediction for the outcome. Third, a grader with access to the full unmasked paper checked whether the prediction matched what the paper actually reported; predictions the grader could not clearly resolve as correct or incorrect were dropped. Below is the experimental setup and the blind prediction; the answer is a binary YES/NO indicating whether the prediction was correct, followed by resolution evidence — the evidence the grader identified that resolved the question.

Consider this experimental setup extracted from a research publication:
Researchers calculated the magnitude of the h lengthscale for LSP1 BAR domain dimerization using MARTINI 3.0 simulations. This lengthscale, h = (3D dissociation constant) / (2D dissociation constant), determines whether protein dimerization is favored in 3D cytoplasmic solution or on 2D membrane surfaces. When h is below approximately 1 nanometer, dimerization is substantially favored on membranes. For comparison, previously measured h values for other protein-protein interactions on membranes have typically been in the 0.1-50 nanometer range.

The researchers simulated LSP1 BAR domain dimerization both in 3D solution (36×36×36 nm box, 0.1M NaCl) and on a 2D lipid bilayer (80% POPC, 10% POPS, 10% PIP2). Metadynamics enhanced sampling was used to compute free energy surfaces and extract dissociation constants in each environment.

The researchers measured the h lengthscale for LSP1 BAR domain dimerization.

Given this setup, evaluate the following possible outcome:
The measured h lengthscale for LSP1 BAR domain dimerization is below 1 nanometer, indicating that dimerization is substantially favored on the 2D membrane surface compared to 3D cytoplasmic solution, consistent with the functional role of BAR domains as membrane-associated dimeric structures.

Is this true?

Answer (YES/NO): YES